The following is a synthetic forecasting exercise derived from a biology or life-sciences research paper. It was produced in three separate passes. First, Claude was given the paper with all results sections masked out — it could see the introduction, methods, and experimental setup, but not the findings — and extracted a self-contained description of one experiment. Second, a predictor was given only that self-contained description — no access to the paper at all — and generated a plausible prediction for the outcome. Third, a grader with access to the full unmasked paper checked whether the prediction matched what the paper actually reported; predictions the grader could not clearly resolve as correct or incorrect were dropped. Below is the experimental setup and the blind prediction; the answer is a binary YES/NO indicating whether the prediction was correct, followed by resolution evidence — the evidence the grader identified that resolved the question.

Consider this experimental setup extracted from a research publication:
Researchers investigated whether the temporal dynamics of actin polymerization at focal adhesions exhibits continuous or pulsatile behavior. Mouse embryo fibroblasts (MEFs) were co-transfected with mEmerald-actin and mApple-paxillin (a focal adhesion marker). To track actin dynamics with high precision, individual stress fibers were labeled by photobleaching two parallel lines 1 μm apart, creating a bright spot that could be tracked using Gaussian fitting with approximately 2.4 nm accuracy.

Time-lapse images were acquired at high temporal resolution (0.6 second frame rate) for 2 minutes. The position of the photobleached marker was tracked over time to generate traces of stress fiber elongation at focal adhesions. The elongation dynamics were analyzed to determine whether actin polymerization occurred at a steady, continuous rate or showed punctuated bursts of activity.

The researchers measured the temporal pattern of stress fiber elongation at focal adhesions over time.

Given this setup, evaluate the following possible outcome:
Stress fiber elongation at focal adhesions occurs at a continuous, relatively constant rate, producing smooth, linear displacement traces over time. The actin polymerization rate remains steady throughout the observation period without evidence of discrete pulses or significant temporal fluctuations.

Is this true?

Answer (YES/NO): NO